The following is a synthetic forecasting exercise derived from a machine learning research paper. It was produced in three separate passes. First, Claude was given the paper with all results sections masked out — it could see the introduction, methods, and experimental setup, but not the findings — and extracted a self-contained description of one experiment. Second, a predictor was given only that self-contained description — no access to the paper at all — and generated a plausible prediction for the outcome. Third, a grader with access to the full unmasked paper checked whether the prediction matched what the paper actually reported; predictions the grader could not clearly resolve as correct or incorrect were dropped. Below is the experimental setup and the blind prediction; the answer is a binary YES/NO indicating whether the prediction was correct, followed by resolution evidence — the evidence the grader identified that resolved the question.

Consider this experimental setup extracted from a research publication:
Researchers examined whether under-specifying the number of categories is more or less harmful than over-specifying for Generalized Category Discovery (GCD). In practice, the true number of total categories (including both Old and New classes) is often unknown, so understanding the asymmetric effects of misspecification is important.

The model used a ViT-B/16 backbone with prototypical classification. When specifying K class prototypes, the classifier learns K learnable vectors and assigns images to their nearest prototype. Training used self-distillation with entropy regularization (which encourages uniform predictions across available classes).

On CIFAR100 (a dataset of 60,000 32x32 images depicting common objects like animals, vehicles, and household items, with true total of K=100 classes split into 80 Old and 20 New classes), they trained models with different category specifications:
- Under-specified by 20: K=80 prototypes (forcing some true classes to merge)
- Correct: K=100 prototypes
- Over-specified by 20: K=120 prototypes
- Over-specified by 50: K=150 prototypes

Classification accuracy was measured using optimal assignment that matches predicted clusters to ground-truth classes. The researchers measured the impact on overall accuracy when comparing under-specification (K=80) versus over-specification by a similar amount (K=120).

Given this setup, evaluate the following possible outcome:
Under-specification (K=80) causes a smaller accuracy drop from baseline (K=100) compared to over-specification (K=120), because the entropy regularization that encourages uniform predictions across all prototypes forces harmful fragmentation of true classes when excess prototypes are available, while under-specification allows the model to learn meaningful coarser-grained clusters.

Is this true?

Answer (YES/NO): NO